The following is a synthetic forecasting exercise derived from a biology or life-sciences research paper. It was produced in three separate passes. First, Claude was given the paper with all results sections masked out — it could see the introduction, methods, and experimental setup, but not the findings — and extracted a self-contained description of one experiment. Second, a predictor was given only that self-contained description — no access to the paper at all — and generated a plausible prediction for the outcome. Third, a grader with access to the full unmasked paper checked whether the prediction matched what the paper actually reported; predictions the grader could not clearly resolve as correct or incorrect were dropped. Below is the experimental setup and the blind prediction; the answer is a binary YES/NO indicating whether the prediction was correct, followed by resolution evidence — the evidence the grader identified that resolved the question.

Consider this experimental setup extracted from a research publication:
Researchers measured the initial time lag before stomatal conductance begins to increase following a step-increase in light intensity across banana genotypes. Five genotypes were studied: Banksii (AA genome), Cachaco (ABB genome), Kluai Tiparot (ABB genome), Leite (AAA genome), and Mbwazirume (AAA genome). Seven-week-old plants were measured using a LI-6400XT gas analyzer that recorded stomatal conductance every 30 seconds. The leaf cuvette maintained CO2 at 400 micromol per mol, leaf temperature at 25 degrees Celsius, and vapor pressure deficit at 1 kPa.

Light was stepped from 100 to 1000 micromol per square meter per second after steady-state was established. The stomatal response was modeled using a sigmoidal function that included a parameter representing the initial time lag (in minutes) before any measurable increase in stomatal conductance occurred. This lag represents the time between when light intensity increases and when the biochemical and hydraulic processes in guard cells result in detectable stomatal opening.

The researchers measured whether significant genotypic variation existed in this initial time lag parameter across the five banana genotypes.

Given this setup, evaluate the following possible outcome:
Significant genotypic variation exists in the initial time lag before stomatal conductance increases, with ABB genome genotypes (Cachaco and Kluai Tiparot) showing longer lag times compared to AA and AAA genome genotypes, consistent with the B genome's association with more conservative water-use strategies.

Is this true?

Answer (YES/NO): NO